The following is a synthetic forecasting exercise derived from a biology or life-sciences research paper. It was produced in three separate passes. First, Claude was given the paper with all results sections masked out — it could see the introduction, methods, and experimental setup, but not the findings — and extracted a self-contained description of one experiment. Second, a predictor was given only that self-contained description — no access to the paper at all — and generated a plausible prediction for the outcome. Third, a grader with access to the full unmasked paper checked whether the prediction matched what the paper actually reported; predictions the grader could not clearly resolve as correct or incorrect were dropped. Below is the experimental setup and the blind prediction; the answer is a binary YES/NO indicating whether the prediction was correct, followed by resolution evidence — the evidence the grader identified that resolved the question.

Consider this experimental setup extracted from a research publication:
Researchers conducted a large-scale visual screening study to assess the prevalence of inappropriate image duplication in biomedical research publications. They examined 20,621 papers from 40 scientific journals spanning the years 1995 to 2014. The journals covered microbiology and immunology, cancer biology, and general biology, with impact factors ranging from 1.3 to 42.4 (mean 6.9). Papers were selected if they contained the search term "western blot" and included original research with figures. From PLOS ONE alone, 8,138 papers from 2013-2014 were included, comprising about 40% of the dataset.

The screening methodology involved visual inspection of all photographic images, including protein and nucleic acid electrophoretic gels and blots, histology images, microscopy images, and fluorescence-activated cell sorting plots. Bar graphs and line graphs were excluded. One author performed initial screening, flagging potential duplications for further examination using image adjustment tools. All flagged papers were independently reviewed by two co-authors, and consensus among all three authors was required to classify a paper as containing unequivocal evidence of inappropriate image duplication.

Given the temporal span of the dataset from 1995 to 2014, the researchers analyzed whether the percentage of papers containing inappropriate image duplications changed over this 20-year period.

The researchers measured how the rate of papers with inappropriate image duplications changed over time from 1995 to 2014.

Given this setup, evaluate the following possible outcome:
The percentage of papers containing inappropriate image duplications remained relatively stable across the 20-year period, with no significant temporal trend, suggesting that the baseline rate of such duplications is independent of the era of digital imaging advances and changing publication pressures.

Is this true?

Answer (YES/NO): NO